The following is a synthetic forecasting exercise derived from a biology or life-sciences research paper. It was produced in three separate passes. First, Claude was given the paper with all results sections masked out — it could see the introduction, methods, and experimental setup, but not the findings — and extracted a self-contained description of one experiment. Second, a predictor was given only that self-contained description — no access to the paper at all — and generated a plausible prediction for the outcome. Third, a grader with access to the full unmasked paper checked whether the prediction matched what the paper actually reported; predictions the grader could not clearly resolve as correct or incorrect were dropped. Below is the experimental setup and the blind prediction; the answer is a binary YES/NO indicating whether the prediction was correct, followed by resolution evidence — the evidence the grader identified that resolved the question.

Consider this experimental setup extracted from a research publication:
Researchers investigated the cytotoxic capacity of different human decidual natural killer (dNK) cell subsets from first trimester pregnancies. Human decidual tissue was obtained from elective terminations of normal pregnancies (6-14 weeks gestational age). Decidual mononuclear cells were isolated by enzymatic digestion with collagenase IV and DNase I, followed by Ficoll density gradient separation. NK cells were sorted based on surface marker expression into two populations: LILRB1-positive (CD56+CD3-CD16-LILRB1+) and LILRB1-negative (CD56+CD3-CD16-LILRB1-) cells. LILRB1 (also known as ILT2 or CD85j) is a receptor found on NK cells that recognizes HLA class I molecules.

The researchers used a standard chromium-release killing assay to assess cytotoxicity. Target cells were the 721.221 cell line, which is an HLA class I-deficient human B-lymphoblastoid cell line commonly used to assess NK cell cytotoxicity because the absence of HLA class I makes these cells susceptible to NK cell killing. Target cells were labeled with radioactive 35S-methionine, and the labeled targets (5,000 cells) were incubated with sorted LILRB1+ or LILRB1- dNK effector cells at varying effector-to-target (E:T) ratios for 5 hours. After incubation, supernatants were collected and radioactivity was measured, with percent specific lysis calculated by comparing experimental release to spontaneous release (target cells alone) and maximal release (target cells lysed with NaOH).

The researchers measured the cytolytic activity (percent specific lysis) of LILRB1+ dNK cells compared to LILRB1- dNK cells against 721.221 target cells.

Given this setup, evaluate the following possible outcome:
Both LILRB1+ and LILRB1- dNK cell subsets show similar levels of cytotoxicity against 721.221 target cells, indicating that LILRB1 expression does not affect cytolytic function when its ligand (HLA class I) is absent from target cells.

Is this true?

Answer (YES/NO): NO